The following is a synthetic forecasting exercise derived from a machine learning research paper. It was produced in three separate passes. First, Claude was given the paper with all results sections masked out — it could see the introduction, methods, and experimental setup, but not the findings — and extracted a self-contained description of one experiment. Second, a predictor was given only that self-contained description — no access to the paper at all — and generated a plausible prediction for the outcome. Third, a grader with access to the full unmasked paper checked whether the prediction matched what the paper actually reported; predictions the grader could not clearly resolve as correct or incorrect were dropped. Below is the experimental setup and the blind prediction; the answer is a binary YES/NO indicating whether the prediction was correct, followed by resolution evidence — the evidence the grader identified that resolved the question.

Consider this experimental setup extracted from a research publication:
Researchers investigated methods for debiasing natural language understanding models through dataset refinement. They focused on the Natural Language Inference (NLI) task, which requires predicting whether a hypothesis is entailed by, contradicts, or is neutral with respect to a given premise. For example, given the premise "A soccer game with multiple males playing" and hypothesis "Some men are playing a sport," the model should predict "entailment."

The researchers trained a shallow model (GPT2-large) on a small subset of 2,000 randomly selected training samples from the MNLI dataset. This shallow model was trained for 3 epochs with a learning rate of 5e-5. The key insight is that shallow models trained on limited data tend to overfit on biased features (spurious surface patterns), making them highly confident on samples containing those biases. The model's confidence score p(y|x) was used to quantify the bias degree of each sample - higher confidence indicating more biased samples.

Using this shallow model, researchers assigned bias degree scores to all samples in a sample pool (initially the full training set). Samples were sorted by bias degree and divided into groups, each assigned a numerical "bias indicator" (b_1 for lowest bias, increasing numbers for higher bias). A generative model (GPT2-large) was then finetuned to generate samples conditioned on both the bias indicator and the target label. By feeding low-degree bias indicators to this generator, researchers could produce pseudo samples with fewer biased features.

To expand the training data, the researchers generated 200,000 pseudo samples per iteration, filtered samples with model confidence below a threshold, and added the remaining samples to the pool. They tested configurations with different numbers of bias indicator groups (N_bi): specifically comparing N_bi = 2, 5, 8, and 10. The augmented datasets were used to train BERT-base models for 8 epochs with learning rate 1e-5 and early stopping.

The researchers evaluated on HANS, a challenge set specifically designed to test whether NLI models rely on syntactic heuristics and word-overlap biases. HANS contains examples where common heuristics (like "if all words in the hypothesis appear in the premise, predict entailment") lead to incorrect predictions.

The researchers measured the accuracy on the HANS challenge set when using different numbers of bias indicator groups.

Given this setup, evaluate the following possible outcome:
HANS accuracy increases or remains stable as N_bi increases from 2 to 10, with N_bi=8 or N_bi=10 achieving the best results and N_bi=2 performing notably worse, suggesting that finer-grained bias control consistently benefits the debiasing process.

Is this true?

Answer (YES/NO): NO